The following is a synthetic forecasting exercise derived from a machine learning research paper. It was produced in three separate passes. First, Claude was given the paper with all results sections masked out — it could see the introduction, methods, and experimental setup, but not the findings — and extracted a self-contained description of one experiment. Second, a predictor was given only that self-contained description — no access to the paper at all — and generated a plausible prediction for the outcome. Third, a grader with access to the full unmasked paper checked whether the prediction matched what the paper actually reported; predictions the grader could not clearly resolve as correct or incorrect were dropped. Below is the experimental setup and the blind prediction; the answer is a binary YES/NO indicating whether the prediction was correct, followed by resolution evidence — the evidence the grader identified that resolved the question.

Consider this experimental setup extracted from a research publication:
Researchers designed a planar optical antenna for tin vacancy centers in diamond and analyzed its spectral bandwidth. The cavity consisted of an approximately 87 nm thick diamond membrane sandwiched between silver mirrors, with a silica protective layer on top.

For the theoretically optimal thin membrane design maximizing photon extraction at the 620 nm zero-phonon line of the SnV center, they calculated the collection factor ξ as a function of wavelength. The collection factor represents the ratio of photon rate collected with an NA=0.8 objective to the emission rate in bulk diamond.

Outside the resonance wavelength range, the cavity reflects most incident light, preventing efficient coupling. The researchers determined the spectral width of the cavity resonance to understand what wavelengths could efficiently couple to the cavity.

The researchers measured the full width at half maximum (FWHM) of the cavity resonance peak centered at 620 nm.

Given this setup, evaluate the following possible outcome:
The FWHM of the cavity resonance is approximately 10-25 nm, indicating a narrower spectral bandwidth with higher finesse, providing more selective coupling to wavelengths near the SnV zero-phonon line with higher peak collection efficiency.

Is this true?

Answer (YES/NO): YES